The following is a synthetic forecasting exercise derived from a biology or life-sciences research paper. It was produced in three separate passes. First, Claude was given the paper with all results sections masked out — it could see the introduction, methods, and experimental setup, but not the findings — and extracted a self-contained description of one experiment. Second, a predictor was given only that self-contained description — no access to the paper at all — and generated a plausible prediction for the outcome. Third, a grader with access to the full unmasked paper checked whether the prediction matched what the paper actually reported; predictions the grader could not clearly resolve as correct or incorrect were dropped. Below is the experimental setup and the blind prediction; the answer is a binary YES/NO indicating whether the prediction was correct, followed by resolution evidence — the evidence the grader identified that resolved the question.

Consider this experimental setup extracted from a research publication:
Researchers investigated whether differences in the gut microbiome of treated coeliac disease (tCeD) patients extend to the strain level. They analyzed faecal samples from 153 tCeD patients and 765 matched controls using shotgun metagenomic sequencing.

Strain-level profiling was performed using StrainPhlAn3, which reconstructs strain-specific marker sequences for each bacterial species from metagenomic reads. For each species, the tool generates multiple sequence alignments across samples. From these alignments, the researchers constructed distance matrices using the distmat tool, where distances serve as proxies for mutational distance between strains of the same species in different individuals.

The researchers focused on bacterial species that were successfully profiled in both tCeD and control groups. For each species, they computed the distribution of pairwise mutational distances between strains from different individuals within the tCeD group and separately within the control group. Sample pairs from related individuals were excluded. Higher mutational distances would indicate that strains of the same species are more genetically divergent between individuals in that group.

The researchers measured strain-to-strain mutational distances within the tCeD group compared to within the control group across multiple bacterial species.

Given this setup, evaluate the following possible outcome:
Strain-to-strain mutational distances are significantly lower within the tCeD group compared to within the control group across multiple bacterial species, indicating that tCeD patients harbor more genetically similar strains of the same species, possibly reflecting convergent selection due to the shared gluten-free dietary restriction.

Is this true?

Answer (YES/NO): NO